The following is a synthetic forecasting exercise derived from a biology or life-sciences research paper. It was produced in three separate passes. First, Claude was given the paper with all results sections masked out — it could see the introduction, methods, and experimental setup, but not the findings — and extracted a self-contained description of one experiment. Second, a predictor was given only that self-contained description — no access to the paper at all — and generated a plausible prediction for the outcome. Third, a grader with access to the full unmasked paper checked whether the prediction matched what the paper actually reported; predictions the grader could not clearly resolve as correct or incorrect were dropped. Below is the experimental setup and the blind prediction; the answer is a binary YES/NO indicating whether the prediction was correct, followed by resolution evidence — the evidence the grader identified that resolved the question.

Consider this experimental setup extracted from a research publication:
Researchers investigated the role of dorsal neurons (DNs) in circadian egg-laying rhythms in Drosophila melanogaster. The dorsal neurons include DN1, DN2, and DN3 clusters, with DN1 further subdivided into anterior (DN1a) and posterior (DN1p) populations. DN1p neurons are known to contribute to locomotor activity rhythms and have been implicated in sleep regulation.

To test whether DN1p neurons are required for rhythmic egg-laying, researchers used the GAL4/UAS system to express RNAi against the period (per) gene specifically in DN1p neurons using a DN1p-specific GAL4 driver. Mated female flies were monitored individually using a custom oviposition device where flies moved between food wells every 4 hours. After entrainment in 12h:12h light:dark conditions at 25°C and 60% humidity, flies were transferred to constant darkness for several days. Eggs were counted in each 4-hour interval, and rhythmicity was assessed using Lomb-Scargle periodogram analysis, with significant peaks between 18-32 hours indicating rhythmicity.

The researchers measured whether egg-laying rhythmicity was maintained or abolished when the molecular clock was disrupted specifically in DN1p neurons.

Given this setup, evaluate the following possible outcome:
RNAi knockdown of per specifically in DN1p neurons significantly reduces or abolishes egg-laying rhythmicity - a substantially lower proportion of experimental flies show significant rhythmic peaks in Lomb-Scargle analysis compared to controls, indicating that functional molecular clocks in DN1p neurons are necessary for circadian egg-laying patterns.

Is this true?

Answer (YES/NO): NO